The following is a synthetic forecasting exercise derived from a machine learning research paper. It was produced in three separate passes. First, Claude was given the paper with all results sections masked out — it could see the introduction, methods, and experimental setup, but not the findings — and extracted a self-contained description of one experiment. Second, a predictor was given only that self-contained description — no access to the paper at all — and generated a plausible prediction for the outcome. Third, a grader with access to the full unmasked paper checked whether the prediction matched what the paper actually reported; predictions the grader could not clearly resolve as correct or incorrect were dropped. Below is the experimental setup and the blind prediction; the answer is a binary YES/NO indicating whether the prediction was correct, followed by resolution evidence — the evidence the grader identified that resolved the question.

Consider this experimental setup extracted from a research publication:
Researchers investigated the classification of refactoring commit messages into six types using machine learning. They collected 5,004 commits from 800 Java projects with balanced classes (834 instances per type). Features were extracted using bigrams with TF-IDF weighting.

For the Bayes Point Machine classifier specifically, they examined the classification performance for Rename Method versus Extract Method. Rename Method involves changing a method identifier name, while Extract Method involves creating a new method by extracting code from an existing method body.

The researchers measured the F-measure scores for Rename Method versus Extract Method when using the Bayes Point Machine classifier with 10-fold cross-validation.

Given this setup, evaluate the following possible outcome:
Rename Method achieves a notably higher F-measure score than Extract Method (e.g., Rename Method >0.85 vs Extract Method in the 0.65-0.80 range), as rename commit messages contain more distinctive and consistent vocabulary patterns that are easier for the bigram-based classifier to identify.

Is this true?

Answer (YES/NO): NO